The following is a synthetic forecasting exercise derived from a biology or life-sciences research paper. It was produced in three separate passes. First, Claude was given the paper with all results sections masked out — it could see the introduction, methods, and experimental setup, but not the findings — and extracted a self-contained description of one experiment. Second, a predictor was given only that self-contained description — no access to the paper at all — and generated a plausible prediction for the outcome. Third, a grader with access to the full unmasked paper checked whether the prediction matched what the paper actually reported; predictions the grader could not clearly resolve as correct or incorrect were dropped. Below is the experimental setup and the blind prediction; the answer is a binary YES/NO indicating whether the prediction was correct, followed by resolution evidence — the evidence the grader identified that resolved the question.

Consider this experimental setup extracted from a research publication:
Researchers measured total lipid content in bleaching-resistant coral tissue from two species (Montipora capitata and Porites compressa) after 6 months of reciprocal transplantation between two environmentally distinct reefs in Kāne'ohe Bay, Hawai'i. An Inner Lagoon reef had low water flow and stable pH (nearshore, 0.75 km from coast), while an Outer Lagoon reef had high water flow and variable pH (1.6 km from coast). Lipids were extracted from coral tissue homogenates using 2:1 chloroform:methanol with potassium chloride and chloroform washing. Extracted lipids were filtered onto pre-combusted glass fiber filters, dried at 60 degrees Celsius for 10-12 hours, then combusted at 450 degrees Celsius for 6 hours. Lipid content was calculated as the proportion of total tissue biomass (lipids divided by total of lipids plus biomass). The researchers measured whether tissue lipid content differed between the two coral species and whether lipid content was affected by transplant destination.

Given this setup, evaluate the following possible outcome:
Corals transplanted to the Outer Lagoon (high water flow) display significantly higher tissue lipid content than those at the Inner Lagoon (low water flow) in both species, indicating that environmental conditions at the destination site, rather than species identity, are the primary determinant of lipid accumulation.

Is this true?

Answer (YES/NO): NO